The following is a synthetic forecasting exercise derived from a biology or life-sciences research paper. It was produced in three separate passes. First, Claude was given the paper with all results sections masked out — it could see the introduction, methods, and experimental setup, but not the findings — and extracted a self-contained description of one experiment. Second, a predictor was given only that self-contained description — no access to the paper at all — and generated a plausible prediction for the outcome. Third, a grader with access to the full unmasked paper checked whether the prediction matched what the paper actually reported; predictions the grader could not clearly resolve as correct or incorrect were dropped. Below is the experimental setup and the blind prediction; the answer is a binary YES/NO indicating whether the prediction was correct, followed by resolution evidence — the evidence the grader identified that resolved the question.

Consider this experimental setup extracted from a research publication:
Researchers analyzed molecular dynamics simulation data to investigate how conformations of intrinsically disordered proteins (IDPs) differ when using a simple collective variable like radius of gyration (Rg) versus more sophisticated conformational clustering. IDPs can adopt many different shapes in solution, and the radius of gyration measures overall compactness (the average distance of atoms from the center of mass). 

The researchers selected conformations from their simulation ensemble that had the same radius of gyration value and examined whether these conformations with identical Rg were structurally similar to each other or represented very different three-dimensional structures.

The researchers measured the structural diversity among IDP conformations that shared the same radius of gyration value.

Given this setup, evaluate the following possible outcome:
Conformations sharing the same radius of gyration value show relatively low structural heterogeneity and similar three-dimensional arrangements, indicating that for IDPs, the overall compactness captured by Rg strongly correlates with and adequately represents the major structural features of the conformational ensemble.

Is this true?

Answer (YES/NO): NO